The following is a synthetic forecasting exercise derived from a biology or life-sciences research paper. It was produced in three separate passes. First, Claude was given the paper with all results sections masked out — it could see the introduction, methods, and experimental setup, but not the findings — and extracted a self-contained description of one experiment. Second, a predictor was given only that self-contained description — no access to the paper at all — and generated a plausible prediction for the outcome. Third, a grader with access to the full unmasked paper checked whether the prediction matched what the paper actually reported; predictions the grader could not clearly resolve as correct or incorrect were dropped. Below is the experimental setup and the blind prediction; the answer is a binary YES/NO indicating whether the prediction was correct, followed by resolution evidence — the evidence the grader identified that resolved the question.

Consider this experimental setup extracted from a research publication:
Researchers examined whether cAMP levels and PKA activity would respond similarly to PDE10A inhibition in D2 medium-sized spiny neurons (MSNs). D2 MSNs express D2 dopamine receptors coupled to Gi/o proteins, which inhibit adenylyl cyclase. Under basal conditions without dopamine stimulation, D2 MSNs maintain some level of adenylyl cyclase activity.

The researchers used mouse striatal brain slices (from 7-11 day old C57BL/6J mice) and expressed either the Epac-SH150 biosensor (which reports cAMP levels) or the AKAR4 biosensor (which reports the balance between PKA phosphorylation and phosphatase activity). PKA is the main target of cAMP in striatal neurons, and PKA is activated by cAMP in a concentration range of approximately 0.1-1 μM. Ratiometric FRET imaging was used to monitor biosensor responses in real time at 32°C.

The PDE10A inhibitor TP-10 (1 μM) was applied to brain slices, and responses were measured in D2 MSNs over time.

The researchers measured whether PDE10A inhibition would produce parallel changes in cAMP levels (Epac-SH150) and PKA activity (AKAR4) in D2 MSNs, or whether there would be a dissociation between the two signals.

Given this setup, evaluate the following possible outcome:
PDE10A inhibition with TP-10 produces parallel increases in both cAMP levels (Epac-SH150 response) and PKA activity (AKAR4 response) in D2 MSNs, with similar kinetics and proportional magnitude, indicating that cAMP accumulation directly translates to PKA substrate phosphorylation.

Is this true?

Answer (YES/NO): YES